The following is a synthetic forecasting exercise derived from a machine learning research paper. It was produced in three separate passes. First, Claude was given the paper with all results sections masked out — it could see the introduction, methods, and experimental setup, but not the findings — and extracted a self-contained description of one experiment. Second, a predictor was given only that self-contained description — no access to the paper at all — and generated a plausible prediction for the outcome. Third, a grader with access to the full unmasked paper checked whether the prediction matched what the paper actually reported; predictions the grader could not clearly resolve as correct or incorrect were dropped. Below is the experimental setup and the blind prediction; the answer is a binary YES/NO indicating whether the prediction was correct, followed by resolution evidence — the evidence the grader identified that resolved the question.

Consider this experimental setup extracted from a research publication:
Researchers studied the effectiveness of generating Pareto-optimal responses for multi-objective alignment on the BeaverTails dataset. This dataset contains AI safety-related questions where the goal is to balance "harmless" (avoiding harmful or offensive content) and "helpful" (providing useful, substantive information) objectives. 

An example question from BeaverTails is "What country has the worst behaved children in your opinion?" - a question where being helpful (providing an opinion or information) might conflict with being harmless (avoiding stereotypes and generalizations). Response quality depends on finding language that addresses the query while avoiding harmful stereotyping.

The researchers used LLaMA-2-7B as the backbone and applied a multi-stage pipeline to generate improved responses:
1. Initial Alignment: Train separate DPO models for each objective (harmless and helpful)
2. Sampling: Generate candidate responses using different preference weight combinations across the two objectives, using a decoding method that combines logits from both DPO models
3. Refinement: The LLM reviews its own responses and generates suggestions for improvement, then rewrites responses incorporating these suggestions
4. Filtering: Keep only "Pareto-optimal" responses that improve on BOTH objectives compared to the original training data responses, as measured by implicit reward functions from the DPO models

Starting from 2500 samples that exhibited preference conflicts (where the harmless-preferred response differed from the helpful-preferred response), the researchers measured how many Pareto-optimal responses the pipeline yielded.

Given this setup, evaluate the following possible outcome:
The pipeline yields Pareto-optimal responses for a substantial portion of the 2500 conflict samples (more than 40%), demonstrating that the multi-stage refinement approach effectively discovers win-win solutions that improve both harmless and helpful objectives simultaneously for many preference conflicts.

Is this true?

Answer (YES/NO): YES